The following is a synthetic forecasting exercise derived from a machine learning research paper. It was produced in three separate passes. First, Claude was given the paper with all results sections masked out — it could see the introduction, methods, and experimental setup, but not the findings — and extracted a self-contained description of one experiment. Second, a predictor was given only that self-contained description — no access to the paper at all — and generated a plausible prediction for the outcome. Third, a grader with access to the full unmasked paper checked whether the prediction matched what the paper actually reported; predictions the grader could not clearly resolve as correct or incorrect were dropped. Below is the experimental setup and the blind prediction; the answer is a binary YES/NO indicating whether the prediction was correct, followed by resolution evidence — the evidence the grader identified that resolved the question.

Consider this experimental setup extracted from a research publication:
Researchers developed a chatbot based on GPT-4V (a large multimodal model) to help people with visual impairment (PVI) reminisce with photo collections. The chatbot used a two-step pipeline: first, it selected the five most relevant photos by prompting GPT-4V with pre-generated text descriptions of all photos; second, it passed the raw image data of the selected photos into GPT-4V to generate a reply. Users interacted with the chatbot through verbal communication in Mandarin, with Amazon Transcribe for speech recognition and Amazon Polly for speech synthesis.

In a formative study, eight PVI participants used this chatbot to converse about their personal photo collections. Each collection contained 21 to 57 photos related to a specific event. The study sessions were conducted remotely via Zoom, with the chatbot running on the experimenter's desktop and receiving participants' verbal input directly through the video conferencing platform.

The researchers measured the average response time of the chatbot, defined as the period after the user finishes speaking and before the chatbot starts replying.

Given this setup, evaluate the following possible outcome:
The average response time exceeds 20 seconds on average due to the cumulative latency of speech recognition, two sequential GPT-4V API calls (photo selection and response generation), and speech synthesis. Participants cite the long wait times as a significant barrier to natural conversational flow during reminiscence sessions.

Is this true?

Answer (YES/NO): NO